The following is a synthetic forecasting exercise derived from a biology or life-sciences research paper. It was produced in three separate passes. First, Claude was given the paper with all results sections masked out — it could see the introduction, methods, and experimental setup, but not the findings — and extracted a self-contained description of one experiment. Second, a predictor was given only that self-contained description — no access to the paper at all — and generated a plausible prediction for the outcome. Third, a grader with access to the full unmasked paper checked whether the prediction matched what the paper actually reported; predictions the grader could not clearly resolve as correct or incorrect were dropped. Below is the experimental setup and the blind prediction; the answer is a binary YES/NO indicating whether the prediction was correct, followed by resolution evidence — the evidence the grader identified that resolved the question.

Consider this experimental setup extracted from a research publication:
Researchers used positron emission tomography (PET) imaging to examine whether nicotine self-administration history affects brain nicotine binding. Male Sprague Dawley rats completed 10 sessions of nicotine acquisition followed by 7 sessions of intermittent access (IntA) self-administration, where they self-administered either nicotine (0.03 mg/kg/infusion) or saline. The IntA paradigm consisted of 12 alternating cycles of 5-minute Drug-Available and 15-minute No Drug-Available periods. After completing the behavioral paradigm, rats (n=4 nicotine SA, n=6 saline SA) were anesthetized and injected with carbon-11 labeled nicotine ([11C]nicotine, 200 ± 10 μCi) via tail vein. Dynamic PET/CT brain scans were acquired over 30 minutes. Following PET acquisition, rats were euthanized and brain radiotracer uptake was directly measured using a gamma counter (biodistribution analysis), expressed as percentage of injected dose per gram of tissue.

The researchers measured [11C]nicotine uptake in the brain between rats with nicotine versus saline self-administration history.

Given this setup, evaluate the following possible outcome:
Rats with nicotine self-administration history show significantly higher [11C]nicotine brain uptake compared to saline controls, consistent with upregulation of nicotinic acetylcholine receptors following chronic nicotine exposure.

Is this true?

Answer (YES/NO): YES